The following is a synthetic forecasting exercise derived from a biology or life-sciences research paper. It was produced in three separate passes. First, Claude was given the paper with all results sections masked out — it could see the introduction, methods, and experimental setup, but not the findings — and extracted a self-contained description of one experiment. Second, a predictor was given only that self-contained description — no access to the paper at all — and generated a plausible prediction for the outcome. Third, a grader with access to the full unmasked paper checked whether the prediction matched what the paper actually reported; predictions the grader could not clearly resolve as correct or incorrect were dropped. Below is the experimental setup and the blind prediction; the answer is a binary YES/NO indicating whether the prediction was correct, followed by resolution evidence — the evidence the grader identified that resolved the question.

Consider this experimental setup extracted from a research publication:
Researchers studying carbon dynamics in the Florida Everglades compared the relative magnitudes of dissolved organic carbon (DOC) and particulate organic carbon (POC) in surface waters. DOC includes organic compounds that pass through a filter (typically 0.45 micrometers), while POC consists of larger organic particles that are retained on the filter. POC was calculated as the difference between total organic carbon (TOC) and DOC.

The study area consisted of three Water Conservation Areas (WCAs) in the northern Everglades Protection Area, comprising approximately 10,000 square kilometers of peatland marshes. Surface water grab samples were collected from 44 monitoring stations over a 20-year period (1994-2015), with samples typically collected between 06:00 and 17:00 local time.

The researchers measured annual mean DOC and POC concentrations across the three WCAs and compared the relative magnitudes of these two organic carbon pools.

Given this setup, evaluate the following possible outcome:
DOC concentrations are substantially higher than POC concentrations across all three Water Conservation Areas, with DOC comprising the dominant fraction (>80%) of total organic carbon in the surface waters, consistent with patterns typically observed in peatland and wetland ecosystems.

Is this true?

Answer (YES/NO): YES